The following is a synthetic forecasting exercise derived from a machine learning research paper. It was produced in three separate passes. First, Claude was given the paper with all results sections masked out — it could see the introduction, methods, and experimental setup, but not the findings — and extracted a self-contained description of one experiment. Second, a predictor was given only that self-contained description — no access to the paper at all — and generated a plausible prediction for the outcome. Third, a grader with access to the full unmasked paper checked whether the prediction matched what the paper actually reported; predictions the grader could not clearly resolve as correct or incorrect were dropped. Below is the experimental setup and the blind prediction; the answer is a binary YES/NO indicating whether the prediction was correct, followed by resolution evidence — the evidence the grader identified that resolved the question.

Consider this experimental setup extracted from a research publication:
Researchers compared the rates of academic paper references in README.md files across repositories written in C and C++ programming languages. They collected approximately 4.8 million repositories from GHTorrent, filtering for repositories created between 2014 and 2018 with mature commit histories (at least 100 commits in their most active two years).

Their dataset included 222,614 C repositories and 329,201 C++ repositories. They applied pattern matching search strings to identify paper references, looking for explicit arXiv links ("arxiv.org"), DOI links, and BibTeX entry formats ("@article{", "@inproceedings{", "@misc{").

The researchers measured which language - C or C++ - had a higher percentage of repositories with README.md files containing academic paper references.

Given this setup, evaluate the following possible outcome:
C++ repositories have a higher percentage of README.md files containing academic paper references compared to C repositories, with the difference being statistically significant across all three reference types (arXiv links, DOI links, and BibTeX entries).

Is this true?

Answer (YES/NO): NO